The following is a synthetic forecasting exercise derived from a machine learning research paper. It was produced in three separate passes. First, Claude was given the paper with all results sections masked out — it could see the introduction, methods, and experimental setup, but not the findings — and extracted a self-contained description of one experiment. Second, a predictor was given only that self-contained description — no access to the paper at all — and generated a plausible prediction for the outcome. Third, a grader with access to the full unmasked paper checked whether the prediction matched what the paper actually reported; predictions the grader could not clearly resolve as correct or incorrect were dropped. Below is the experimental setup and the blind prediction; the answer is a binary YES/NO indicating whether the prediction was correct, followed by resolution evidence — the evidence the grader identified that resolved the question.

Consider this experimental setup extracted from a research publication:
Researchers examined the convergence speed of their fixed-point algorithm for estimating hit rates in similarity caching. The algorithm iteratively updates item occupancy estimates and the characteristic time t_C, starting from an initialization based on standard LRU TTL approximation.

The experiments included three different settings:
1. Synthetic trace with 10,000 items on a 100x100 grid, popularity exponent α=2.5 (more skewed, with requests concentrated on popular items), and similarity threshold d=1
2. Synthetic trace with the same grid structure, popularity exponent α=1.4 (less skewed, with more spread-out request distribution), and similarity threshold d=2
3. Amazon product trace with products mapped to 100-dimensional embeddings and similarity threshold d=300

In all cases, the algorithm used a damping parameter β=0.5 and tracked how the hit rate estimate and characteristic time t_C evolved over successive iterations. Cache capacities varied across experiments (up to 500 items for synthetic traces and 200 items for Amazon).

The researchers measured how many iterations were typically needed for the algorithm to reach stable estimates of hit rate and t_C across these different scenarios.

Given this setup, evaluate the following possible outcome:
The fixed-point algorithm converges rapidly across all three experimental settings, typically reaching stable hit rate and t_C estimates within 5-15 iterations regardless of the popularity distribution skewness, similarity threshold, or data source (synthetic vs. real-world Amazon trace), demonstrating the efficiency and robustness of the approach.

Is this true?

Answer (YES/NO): NO